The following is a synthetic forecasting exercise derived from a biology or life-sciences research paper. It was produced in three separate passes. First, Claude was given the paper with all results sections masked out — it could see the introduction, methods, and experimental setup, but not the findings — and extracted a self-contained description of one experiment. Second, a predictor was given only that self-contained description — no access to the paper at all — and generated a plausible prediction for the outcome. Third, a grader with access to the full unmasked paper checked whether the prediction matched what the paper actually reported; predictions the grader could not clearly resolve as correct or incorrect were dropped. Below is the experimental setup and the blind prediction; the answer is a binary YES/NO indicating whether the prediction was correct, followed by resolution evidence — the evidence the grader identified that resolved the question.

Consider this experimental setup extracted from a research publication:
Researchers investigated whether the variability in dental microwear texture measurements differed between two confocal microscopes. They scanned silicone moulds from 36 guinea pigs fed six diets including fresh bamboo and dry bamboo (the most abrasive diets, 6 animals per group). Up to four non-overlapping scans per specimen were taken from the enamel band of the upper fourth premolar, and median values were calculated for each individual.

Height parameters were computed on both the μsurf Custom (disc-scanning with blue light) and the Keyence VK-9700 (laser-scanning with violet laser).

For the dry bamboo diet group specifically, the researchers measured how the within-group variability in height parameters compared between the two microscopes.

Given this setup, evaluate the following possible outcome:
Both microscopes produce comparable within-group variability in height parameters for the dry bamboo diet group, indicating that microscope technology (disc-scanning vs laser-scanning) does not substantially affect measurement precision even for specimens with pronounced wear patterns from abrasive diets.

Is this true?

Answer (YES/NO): NO